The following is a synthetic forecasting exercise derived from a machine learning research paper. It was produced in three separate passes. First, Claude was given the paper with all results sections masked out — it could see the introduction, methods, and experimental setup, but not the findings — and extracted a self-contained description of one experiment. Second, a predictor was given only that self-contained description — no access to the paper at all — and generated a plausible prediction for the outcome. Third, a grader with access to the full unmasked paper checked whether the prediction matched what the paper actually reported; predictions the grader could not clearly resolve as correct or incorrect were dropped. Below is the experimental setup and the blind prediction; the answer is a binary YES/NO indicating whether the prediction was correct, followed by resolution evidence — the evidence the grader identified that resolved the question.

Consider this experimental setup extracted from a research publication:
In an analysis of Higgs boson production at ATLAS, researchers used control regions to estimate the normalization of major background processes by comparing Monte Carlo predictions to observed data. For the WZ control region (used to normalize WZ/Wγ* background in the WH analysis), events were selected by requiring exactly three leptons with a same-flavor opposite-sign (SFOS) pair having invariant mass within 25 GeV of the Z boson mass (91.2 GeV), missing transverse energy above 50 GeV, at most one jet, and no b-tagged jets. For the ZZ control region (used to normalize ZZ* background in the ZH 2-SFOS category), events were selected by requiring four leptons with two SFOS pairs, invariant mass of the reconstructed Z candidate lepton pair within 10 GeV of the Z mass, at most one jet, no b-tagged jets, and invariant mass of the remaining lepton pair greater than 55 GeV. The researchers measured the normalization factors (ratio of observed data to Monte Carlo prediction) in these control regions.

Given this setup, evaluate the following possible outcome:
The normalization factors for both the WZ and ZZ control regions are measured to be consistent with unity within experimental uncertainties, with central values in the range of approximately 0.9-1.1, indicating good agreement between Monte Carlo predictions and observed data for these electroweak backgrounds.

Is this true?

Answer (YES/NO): NO